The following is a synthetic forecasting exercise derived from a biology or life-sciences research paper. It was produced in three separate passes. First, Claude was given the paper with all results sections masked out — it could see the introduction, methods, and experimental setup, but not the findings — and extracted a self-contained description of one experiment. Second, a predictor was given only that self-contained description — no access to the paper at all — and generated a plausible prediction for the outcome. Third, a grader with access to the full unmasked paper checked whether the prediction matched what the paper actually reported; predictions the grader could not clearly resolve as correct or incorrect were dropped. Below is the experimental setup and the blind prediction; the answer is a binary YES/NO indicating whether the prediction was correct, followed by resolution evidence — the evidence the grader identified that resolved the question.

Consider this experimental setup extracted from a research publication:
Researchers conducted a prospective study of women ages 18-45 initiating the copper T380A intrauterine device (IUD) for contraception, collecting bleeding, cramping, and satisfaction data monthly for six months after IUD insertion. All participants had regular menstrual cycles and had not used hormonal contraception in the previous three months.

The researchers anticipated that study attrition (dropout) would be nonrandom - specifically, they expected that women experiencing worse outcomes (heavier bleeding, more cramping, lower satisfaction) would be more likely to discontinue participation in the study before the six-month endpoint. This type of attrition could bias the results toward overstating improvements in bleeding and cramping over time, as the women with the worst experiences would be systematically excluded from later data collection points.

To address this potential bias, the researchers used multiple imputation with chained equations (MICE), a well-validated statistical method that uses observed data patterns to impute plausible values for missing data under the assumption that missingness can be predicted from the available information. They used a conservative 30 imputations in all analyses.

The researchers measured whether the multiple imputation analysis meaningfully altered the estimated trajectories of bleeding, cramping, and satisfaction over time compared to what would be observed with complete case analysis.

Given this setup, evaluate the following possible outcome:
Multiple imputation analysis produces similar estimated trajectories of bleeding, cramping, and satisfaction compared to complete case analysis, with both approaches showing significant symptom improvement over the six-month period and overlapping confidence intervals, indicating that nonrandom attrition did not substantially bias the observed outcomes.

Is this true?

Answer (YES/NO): NO